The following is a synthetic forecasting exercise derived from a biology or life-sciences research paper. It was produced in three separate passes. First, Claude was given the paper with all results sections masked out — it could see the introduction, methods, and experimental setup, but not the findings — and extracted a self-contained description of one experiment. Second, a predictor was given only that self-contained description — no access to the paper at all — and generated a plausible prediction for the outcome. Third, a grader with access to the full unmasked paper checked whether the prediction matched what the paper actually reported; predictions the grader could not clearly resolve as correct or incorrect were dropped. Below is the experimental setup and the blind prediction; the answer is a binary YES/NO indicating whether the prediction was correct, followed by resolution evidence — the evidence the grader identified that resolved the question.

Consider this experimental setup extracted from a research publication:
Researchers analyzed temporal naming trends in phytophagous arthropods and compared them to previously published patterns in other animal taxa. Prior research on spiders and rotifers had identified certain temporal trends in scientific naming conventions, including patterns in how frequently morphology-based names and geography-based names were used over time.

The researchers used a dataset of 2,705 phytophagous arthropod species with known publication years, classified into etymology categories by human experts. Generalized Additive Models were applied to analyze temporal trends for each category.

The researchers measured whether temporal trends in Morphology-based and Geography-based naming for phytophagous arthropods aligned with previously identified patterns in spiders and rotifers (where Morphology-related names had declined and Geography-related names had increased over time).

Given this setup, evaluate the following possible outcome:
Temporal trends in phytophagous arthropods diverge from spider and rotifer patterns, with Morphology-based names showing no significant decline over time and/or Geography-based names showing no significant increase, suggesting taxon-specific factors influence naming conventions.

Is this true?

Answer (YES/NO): NO